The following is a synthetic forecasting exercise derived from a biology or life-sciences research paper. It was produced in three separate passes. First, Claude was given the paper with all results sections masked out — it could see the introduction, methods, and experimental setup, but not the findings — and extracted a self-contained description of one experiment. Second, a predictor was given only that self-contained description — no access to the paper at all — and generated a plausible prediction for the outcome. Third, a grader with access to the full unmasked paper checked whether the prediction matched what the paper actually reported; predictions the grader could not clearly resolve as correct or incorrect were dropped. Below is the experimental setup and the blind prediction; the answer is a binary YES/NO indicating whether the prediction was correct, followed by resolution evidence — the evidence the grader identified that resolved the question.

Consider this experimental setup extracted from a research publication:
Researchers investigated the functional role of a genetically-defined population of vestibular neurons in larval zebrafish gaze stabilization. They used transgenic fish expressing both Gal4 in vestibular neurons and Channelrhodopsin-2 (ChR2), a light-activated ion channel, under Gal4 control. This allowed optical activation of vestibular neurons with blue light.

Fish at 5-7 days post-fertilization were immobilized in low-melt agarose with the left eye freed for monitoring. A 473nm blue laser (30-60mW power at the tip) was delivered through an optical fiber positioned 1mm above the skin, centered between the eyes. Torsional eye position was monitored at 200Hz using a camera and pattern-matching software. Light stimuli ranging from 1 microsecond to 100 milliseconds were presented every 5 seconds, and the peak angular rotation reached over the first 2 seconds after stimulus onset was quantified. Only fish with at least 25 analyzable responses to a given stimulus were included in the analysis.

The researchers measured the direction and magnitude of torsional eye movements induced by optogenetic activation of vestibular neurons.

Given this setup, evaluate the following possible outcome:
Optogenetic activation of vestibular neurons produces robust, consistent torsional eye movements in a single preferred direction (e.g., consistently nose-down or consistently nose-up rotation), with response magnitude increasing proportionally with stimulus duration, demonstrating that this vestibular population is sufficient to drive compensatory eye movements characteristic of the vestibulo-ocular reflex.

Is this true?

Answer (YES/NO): YES